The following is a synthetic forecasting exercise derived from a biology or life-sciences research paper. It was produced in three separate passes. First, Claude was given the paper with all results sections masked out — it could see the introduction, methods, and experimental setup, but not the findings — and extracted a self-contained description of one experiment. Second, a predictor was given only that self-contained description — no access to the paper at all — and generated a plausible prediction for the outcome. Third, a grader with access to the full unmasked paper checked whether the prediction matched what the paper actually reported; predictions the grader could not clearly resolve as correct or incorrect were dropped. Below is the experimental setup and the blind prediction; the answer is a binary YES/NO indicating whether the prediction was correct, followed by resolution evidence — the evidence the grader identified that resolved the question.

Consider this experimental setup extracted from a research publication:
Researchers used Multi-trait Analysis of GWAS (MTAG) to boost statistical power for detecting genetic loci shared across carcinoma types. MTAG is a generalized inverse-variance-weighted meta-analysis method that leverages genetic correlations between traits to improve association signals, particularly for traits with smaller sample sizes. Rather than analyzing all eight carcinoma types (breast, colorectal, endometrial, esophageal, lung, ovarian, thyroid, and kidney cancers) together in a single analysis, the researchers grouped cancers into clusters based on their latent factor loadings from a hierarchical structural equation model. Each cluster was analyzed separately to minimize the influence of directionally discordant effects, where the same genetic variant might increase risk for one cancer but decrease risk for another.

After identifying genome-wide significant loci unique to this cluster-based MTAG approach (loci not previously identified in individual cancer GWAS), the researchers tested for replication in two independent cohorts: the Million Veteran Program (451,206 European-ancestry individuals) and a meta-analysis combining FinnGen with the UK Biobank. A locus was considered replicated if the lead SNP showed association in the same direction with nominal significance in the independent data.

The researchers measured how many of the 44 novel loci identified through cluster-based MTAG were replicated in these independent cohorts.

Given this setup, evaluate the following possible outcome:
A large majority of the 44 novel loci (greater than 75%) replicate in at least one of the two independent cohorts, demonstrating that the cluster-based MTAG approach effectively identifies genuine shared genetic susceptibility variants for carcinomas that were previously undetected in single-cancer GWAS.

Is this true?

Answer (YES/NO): NO